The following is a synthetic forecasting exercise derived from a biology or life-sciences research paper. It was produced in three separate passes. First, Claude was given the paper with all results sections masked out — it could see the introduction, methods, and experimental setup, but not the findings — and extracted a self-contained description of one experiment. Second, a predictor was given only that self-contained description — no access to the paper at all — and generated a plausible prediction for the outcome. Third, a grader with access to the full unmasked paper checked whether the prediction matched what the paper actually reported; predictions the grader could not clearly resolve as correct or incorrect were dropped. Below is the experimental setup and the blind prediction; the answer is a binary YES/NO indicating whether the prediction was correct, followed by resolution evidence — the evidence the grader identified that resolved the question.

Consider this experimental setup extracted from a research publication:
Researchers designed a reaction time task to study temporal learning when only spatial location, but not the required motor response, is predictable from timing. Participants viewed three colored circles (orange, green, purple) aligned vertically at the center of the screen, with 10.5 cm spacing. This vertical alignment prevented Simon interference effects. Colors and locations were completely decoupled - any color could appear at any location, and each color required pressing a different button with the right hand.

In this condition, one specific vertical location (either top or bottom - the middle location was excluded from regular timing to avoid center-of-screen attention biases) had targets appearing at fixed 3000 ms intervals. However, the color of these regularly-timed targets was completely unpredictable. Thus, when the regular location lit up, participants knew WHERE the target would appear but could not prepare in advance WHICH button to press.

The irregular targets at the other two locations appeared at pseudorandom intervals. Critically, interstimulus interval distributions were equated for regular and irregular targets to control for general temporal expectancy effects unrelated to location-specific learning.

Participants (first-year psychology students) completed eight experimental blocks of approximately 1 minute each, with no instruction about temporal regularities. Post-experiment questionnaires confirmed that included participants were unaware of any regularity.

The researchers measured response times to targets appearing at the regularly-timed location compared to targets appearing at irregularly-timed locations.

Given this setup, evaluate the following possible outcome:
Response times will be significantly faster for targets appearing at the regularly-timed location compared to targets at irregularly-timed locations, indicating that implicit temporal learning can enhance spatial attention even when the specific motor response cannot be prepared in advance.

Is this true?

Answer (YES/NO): NO